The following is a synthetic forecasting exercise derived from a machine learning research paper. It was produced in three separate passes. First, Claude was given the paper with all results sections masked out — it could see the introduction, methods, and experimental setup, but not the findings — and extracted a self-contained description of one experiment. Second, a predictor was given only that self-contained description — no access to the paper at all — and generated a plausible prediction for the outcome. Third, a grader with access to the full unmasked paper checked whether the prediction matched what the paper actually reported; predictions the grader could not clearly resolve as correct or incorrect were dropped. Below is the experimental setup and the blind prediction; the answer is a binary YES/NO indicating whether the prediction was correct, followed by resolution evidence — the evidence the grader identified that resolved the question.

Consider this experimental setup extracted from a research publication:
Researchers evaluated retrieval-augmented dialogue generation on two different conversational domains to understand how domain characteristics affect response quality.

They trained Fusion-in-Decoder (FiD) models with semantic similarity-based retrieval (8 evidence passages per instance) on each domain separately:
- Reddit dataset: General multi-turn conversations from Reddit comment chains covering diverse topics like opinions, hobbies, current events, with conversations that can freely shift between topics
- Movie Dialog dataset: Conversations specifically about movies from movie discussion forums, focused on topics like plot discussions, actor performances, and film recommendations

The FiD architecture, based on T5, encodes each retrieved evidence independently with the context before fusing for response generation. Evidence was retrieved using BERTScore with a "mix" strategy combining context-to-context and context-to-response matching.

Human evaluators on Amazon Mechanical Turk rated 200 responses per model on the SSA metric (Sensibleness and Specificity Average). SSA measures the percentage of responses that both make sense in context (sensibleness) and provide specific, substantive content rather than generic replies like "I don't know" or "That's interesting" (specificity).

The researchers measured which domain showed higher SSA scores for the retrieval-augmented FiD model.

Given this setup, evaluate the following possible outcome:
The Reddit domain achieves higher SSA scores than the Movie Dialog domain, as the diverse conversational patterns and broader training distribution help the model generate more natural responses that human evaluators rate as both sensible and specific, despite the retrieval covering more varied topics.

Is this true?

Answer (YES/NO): NO